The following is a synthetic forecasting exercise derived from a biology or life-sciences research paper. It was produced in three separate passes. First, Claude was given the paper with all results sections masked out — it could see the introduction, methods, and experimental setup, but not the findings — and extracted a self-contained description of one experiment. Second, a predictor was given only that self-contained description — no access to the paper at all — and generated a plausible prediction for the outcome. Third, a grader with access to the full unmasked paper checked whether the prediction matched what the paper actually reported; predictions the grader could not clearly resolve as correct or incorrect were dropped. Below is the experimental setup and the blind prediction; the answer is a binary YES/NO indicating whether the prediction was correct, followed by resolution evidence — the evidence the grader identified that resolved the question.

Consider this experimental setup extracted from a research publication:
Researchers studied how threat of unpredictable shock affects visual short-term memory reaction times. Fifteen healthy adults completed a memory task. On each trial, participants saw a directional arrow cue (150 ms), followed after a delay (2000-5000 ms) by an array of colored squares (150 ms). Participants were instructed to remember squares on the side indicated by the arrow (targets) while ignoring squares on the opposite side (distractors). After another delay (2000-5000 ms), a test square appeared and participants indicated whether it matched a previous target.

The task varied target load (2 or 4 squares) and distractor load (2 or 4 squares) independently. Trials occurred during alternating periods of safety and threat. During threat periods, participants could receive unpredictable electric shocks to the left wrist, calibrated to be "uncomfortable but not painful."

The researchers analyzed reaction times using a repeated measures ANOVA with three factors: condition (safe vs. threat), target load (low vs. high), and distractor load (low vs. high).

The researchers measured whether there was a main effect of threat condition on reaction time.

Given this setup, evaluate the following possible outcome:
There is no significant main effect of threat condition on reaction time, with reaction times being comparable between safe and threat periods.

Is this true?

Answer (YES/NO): YES